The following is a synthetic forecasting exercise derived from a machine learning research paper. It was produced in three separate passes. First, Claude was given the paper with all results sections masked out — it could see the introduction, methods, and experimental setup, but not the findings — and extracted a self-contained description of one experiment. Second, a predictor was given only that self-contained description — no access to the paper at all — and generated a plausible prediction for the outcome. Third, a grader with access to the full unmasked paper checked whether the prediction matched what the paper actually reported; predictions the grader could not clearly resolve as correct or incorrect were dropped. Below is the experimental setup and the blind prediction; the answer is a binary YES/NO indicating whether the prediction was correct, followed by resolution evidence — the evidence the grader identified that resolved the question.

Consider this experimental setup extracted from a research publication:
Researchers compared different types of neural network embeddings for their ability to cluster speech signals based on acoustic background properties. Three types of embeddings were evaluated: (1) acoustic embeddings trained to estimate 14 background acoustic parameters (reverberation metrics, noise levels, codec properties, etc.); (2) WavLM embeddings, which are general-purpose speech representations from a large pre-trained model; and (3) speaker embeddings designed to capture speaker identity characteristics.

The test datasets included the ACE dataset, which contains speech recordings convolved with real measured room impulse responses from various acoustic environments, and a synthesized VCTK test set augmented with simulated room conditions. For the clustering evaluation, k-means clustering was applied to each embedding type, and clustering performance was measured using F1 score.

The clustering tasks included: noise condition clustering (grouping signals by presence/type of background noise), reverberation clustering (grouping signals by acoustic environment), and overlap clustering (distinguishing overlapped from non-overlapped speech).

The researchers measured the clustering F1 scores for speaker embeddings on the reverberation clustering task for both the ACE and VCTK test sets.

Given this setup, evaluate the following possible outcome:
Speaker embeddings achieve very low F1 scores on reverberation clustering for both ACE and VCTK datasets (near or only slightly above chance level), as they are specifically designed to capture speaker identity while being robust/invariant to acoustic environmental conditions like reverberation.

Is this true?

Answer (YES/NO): YES